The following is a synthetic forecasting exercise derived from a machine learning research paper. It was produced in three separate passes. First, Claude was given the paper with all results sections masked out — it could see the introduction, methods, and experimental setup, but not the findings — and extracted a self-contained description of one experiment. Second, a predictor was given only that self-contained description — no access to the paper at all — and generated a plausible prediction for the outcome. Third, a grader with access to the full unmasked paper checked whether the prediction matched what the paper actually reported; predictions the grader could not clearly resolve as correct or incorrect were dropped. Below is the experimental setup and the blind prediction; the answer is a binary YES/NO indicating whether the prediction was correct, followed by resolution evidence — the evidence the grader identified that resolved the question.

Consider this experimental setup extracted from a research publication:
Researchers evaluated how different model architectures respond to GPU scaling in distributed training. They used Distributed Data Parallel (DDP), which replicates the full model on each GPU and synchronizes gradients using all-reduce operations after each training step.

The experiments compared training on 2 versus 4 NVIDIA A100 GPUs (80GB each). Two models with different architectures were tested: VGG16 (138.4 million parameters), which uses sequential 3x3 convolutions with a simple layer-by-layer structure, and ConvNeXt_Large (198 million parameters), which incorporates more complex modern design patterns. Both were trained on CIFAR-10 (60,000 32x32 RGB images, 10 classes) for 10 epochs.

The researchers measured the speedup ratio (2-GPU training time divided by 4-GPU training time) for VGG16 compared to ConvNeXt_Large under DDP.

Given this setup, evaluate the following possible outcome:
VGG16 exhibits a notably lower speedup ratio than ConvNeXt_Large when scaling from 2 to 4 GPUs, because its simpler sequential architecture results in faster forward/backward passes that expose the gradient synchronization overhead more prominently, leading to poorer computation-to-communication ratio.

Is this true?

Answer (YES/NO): NO